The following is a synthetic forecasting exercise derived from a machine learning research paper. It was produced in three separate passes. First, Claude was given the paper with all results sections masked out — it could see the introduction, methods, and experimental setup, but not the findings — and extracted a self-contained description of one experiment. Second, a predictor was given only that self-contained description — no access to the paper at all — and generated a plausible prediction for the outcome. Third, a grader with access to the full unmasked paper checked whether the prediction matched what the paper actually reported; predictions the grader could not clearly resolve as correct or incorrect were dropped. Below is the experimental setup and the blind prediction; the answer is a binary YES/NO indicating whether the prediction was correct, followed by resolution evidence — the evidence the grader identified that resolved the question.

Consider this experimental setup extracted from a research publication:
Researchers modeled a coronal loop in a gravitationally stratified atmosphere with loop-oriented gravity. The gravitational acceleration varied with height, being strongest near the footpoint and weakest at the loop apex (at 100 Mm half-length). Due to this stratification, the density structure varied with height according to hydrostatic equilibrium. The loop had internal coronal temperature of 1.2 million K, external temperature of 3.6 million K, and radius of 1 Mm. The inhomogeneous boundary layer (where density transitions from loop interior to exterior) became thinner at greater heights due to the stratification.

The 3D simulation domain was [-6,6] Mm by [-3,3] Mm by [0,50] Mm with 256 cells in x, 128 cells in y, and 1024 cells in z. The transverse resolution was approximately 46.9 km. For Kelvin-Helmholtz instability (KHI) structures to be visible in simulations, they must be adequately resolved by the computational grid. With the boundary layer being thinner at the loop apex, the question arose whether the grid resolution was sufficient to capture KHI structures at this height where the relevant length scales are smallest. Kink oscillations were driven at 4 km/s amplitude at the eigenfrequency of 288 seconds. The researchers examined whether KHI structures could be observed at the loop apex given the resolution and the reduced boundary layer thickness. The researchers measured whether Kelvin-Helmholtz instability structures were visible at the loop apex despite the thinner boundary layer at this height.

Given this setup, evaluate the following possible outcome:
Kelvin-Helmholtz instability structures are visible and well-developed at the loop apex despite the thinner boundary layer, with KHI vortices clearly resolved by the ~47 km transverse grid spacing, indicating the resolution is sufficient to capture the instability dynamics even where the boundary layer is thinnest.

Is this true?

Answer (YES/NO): NO